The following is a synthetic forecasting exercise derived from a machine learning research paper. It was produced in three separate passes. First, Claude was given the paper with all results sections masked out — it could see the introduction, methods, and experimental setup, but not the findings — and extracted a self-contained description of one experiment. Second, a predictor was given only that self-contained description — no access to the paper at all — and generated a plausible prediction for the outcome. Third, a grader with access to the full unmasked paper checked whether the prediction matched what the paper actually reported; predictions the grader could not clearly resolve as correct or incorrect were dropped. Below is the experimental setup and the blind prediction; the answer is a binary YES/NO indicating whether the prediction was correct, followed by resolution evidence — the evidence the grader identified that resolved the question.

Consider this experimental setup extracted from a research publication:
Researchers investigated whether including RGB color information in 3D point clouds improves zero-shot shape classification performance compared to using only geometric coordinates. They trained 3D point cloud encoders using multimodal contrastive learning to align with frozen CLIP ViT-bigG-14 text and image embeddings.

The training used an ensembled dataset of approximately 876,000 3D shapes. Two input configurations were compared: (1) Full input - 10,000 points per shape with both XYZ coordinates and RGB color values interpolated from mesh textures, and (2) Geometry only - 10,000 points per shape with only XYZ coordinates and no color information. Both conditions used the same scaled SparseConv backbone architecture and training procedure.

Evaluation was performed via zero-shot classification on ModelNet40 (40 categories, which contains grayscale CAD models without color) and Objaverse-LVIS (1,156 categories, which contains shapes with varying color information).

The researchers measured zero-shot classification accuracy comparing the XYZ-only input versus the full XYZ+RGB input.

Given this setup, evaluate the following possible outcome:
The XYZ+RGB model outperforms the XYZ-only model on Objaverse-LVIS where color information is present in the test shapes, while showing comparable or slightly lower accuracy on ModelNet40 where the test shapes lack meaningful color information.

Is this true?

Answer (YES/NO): NO